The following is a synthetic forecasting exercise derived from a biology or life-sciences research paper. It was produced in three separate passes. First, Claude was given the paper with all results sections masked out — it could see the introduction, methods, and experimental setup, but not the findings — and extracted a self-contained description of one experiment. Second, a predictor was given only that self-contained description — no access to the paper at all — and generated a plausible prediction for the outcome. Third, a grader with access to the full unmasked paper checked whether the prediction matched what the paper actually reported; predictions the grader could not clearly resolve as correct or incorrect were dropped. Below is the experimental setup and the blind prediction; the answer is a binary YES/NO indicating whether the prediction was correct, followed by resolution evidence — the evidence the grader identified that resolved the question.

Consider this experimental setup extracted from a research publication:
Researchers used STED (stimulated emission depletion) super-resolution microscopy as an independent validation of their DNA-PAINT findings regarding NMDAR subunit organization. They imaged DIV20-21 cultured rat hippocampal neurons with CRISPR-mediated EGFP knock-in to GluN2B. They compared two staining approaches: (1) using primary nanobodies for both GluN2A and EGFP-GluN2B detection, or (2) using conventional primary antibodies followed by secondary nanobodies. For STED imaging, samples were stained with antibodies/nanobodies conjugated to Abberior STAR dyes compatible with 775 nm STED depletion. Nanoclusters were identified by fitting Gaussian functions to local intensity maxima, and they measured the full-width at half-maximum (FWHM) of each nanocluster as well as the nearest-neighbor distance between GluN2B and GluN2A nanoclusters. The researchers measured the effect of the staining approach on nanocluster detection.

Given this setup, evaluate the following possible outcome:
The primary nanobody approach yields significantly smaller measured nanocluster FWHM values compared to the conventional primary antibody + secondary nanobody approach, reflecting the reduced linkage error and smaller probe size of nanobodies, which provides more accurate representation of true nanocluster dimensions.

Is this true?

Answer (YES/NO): YES